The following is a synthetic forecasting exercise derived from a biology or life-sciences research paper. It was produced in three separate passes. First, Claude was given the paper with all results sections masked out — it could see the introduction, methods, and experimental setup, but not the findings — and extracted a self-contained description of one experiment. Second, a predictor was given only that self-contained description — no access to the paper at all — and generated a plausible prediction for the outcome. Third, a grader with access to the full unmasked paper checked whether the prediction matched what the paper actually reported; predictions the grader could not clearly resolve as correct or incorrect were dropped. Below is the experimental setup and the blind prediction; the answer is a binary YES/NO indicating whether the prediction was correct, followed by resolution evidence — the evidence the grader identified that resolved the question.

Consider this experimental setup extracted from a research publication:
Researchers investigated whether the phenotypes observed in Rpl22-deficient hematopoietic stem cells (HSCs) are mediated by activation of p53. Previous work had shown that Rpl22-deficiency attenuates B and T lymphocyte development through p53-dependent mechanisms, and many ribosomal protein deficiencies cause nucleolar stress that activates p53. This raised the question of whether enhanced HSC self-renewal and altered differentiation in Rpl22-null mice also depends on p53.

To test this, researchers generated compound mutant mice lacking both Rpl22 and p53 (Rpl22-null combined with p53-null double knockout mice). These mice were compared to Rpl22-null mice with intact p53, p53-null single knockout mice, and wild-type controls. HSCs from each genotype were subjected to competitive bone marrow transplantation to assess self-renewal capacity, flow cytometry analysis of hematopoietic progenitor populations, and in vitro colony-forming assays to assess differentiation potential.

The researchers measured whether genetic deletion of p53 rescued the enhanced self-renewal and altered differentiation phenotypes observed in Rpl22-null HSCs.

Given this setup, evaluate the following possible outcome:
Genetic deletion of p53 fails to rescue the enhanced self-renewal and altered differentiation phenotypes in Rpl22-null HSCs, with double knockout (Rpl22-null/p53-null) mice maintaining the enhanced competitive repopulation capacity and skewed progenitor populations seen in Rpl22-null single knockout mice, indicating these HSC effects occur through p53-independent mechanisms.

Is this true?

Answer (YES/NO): YES